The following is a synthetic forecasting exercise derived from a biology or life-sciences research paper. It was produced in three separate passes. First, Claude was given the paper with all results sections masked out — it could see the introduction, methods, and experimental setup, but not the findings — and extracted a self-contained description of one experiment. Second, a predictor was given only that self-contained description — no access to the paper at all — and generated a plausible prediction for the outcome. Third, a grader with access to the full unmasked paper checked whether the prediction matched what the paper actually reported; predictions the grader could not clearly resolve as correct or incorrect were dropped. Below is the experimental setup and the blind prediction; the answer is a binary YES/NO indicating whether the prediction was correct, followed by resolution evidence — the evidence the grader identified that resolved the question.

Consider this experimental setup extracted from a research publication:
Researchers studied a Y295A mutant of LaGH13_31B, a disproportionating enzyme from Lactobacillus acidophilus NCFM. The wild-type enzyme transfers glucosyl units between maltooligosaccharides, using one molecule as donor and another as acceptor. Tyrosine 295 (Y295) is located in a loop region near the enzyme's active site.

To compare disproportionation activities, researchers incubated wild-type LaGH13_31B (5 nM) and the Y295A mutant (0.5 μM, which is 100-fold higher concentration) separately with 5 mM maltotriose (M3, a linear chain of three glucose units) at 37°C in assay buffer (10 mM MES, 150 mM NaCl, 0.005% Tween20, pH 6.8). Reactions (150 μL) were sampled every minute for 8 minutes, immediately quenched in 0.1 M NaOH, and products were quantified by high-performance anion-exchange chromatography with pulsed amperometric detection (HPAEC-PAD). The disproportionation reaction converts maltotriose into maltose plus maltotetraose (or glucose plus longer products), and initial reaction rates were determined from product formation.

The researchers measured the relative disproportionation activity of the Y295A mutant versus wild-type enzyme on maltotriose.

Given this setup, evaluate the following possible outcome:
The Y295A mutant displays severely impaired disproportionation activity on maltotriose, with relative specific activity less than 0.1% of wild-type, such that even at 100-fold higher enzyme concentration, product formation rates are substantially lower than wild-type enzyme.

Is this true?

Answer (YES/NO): NO